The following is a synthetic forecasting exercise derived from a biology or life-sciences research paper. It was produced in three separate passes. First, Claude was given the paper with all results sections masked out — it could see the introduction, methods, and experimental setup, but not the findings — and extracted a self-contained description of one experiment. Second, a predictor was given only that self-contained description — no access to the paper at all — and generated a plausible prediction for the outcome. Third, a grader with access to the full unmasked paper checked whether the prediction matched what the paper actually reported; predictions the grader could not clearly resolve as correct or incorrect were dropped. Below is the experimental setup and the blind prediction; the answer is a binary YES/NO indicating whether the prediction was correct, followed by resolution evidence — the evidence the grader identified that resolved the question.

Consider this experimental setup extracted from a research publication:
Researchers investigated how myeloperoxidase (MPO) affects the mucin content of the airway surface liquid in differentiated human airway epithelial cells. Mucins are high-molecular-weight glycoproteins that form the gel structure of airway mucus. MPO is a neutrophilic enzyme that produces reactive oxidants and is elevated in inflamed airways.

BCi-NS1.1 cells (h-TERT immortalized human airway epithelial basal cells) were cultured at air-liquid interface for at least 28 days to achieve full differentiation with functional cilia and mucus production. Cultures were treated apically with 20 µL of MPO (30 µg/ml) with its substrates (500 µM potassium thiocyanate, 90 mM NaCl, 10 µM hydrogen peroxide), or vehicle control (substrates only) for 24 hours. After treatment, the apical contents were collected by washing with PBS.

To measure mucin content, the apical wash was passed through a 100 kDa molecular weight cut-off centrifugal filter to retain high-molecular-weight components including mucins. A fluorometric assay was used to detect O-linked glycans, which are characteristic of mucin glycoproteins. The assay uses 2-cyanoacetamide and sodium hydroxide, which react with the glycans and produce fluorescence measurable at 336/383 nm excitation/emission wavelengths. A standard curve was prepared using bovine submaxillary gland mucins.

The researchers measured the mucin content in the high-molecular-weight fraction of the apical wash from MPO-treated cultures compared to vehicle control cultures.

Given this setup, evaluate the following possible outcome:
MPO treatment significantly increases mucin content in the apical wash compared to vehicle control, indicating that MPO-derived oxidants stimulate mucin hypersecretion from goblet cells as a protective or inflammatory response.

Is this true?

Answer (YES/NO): NO